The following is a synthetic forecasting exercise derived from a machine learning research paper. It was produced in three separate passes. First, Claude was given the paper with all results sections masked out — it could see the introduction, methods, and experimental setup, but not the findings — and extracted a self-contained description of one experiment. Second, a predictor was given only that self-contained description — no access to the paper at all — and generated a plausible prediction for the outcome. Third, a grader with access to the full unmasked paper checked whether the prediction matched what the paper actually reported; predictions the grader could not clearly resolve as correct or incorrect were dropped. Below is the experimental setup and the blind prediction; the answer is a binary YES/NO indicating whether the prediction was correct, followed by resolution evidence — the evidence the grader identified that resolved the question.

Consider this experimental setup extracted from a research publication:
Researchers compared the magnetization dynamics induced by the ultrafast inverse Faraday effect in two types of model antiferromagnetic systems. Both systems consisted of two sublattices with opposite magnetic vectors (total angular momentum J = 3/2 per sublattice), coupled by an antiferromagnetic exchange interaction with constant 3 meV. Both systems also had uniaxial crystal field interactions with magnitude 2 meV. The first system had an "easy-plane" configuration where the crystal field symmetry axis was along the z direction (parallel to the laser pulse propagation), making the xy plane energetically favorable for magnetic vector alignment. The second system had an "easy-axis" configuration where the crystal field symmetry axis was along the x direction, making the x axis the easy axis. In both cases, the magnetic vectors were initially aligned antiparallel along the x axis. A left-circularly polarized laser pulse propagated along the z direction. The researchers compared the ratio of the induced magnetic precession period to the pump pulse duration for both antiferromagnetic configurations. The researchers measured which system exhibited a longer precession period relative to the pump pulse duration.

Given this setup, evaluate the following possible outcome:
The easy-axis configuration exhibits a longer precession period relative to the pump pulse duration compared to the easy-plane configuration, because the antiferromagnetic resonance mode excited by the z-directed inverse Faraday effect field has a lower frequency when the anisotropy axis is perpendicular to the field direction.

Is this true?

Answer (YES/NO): NO